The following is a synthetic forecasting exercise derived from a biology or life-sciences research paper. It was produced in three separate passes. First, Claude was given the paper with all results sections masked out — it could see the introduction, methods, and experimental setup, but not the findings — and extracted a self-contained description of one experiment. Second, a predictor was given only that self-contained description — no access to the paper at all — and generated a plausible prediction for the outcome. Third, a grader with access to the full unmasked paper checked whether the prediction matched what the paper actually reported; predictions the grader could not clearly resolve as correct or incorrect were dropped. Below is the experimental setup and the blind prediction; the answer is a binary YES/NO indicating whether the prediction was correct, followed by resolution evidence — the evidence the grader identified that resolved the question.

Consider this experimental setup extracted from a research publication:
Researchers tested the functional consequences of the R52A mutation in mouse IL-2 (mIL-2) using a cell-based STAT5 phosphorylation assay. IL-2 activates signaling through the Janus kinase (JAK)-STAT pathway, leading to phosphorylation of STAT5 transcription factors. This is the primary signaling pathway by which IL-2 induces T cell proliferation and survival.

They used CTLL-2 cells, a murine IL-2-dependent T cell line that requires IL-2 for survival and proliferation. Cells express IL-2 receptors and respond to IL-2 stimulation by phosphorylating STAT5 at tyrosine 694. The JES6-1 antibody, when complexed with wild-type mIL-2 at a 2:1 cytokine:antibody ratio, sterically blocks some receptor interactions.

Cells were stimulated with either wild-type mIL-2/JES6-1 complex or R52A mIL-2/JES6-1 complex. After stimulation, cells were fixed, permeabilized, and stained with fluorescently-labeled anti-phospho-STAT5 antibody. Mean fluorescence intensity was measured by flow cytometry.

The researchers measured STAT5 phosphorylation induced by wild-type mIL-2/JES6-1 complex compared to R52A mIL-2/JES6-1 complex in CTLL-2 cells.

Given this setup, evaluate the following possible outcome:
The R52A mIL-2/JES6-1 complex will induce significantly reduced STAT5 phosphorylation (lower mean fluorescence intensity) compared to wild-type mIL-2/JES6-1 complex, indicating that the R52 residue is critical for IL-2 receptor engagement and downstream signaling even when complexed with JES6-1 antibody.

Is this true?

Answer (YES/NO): NO